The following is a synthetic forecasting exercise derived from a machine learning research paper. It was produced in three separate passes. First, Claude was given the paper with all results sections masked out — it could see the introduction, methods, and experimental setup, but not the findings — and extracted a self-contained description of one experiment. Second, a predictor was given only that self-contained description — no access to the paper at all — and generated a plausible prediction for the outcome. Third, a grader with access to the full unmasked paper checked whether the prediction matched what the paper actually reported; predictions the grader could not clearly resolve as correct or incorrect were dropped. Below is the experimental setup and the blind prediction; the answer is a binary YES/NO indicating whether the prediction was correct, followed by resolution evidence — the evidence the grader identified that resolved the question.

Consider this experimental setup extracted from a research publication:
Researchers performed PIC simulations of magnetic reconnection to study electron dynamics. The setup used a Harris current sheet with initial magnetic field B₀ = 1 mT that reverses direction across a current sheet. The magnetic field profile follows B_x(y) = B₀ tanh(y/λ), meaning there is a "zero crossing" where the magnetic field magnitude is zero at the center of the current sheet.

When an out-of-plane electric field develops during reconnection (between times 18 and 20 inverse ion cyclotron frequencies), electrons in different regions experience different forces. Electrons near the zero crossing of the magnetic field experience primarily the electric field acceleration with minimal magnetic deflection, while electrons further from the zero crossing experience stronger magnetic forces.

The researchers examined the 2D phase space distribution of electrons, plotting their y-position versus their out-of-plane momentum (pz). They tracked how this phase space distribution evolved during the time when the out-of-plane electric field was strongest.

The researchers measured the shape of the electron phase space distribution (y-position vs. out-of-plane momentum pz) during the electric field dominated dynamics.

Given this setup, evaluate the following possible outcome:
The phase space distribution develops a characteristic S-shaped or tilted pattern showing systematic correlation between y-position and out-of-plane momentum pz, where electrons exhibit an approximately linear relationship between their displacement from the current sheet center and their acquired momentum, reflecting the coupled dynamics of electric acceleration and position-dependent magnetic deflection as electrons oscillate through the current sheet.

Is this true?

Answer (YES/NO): NO